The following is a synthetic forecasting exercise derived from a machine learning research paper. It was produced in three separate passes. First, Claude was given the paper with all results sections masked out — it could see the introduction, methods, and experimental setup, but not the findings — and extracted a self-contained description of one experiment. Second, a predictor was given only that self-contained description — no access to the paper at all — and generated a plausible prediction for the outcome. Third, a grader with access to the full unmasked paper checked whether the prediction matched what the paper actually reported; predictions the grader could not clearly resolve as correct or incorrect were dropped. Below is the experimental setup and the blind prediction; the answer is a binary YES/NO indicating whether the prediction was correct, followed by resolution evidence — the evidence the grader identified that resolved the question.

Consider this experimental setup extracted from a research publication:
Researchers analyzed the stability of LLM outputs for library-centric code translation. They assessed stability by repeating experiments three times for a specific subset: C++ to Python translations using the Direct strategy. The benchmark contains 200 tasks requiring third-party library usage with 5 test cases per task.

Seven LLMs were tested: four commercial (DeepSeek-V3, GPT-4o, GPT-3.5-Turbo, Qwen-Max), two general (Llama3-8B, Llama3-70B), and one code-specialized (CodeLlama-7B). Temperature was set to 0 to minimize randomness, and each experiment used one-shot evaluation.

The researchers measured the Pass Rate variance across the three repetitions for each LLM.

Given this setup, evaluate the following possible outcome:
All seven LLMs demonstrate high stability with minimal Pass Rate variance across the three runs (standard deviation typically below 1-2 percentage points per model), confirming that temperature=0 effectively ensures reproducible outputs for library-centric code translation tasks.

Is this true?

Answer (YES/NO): NO